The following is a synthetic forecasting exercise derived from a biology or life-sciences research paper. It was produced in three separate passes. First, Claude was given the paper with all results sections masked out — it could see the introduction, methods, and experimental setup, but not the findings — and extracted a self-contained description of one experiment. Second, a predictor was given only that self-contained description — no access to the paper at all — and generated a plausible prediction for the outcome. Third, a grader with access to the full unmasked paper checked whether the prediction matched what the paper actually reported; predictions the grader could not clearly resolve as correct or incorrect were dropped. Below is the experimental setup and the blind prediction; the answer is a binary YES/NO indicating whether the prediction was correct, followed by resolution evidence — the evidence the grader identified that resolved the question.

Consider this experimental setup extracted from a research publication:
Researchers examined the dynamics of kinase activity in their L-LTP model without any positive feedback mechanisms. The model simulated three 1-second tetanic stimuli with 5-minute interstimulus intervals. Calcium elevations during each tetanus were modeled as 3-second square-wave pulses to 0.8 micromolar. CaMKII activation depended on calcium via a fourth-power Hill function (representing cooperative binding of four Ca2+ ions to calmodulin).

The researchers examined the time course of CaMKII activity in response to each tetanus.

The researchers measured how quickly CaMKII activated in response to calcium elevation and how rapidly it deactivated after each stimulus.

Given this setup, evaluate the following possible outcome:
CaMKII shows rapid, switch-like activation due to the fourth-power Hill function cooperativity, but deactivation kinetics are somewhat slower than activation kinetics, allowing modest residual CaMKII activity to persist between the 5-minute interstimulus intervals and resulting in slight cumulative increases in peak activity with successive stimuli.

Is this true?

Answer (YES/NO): NO